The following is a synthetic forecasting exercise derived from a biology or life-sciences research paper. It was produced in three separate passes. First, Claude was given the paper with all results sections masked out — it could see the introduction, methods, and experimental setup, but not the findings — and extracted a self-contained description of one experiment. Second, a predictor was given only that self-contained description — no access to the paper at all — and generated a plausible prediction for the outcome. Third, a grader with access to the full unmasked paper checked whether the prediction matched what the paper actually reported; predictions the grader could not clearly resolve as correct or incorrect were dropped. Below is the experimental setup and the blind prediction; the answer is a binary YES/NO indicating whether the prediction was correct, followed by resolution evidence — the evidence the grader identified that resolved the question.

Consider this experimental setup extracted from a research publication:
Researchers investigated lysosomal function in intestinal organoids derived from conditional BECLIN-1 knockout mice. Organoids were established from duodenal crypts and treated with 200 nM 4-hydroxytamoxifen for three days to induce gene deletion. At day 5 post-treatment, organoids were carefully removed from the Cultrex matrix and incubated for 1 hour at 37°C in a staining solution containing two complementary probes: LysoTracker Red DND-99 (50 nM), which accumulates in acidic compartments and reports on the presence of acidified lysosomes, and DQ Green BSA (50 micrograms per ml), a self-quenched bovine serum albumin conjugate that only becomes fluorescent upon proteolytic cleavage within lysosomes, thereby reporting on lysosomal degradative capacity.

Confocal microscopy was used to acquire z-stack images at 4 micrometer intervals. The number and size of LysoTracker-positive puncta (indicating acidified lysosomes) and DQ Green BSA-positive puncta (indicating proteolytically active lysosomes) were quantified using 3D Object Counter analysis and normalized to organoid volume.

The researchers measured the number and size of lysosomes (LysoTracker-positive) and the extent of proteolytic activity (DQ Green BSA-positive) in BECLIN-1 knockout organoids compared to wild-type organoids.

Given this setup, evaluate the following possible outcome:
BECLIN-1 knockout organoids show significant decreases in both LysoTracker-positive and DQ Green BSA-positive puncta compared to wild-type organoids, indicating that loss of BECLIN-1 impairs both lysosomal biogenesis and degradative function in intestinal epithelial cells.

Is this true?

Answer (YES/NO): NO